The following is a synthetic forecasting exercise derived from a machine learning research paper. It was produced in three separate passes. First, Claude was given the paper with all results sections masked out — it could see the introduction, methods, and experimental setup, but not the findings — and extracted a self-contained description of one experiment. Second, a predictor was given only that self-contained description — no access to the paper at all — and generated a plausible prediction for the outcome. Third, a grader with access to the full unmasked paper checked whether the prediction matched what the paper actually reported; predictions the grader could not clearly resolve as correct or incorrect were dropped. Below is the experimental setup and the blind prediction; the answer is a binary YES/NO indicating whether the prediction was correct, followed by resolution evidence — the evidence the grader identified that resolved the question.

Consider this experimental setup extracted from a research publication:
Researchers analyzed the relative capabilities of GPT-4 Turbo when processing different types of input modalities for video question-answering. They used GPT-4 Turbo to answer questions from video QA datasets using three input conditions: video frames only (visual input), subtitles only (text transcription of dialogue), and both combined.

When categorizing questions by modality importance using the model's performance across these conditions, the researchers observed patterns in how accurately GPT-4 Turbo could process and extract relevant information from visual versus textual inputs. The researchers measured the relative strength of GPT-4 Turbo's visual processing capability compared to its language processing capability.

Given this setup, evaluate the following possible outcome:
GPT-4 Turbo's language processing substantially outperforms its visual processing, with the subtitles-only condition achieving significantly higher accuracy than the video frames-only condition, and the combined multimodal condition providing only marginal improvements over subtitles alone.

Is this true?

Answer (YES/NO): NO